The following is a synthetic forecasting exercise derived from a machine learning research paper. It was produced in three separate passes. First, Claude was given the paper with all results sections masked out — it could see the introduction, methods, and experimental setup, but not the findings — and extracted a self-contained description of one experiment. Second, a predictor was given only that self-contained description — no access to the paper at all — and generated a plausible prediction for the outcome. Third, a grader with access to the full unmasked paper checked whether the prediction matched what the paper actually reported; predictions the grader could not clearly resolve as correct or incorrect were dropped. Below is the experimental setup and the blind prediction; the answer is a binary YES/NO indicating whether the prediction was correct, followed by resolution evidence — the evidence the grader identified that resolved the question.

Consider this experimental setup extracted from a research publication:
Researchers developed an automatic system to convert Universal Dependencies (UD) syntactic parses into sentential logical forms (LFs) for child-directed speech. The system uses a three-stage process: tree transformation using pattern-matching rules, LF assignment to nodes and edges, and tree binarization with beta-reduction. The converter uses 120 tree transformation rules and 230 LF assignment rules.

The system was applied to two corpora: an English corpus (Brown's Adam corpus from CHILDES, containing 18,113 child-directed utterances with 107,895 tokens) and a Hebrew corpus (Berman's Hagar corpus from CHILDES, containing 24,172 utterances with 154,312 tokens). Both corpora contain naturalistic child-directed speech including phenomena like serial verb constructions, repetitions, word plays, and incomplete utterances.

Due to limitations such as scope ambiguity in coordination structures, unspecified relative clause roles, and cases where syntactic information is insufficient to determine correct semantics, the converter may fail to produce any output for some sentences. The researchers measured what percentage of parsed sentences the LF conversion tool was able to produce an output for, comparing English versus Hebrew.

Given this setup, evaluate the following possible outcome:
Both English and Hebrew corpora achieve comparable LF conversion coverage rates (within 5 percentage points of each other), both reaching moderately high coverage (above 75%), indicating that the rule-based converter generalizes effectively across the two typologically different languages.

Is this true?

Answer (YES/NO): NO